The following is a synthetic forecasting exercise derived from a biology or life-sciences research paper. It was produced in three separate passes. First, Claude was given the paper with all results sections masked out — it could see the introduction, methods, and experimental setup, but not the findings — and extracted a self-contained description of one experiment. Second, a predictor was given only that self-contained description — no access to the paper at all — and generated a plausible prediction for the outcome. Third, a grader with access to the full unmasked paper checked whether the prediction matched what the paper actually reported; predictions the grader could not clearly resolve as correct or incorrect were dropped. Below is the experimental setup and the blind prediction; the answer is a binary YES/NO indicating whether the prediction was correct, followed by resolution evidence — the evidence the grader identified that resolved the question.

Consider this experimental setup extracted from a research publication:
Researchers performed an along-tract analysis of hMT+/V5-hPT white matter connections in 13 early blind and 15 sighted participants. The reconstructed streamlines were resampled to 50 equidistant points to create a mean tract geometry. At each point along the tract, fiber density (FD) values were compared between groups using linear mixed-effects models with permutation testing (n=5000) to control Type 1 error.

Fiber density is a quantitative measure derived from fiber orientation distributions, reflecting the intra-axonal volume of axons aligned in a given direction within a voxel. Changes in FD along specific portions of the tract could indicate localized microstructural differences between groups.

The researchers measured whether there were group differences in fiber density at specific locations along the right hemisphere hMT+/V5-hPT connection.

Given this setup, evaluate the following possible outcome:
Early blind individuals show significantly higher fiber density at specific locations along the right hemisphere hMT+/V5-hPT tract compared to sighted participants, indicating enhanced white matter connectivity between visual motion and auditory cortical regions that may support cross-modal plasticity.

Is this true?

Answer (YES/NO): NO